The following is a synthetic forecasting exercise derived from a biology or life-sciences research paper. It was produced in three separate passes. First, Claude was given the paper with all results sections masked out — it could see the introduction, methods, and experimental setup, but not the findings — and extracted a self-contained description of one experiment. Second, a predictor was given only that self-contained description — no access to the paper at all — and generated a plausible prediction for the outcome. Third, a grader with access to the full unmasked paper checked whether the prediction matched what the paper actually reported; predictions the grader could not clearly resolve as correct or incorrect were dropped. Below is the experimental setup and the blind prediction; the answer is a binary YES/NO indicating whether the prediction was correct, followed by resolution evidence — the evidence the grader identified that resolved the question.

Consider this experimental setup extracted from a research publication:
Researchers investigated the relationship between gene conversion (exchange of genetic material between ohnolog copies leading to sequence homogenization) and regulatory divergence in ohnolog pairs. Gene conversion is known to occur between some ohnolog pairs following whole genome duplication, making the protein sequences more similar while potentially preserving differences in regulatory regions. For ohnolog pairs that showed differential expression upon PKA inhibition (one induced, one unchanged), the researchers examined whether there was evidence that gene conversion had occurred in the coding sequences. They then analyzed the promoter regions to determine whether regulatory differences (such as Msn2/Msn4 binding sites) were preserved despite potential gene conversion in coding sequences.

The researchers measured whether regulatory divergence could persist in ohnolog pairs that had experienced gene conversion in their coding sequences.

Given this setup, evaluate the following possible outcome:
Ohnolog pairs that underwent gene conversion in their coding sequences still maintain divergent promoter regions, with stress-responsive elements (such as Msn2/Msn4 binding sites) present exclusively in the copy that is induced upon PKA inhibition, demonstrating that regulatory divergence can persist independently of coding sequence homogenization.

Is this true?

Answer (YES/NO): YES